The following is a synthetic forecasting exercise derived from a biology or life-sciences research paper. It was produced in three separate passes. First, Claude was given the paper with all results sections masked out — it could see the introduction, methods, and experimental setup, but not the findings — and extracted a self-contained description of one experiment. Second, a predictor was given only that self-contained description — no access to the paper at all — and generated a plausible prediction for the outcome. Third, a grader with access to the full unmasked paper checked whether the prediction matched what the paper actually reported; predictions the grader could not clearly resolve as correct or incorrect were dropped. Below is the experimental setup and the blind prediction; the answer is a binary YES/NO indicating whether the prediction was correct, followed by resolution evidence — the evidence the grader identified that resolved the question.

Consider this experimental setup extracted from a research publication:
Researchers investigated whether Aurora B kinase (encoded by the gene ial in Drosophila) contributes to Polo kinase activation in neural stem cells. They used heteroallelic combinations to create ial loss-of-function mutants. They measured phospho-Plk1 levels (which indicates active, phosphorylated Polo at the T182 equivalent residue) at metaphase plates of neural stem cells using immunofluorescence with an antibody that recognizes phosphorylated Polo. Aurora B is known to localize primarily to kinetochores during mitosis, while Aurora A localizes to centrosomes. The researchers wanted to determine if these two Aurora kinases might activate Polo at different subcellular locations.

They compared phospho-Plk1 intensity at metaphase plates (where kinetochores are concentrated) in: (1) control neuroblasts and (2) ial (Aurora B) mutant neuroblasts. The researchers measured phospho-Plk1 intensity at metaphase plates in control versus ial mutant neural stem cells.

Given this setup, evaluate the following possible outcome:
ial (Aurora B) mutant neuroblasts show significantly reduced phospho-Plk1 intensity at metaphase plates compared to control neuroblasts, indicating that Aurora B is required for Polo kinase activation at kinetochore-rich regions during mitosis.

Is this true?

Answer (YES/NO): YES